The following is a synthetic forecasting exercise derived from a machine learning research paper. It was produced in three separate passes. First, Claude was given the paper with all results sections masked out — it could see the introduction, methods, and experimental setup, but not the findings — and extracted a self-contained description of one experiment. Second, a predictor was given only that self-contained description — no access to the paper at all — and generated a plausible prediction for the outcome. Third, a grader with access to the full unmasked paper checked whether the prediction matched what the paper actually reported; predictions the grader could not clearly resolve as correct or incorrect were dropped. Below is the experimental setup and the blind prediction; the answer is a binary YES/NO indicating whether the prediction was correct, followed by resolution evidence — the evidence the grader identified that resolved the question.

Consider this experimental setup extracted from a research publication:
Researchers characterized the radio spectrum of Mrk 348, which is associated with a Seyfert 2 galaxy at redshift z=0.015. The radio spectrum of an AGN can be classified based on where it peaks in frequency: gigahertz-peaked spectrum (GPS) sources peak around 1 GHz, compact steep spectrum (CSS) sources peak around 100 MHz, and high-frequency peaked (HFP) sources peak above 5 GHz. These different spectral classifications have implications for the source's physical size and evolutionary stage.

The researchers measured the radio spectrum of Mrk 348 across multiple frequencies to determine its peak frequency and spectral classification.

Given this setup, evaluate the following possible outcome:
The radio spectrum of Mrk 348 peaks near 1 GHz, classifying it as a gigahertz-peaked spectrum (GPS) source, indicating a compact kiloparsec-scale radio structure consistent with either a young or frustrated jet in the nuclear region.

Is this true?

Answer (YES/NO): NO